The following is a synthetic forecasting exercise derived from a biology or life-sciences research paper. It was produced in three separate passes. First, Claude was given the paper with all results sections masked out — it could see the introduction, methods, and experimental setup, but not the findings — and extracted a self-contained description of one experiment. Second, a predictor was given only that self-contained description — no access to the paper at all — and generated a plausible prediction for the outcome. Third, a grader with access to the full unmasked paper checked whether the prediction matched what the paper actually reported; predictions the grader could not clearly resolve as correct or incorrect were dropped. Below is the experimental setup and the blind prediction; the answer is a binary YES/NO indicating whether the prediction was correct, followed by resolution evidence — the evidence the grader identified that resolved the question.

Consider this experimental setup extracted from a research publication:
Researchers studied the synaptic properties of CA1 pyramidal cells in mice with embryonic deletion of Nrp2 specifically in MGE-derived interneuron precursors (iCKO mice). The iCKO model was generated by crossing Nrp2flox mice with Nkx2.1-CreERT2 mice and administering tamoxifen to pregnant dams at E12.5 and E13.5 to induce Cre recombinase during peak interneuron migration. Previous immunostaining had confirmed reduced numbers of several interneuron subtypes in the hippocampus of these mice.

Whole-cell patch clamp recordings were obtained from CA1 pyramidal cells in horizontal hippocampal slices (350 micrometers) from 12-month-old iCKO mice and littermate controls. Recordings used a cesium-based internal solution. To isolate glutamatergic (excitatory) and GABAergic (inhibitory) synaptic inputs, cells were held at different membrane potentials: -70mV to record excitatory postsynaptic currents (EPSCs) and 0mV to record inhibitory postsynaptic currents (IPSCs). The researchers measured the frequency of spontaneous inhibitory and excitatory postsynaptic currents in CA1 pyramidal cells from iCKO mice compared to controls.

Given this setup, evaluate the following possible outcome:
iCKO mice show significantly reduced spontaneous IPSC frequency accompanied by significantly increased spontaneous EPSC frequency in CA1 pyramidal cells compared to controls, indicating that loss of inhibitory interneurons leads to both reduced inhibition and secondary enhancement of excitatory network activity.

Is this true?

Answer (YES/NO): YES